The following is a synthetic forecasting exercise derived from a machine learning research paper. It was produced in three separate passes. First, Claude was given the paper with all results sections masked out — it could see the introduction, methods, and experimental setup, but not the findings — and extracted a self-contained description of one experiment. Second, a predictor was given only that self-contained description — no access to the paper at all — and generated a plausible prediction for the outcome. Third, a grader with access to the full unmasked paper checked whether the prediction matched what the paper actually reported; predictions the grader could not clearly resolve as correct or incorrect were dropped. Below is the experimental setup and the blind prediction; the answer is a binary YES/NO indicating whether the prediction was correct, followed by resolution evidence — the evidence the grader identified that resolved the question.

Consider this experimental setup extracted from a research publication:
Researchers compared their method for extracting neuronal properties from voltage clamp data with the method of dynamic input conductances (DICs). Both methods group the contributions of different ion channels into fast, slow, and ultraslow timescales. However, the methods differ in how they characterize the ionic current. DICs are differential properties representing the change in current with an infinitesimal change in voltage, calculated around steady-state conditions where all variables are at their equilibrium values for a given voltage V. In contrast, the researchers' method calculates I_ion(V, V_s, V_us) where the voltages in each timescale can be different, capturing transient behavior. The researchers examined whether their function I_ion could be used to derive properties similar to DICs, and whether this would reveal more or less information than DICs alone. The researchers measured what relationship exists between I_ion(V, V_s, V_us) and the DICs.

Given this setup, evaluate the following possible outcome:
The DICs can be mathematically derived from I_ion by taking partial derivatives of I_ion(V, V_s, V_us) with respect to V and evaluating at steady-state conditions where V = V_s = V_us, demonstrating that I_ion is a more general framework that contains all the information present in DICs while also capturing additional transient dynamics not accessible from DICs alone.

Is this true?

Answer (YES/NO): YES